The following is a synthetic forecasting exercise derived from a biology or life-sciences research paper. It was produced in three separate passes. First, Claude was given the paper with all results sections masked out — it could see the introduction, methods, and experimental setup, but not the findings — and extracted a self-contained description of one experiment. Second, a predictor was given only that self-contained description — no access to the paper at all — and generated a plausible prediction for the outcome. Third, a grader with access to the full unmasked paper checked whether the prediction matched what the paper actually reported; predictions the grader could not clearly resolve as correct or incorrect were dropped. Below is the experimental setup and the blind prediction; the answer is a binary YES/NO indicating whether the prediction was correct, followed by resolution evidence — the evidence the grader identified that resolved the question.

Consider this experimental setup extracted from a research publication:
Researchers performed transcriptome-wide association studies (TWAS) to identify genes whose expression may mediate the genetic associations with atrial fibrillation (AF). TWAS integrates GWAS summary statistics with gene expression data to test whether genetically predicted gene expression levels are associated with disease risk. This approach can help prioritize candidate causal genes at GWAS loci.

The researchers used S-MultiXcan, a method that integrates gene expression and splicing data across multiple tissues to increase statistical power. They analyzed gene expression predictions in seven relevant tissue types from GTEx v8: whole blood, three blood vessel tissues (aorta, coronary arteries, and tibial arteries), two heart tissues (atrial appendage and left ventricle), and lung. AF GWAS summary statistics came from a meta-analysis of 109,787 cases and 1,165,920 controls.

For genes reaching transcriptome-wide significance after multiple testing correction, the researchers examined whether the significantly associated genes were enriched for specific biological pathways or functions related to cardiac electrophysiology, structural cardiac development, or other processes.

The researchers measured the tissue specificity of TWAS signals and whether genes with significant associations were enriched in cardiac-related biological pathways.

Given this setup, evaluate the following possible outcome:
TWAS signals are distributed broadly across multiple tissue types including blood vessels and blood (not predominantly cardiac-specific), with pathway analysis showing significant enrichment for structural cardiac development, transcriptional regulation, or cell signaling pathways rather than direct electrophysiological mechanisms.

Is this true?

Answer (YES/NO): NO